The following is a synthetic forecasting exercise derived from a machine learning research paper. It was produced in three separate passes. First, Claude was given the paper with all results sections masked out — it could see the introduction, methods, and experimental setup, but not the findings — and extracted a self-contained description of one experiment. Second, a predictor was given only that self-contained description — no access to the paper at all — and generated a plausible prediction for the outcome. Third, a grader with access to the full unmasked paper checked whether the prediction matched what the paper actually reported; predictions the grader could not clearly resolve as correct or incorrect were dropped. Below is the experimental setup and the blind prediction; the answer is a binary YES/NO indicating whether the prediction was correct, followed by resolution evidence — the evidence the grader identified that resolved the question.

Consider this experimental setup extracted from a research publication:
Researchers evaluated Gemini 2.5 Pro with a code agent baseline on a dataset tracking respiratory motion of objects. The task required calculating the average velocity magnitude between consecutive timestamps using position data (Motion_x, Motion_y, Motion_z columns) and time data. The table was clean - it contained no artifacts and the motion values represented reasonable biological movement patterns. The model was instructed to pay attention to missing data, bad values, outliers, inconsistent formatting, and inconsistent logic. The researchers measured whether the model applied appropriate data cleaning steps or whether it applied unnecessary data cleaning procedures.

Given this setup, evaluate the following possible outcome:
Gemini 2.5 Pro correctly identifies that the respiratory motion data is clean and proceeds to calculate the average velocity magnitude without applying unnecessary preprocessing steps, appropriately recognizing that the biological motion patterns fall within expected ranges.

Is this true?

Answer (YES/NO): NO